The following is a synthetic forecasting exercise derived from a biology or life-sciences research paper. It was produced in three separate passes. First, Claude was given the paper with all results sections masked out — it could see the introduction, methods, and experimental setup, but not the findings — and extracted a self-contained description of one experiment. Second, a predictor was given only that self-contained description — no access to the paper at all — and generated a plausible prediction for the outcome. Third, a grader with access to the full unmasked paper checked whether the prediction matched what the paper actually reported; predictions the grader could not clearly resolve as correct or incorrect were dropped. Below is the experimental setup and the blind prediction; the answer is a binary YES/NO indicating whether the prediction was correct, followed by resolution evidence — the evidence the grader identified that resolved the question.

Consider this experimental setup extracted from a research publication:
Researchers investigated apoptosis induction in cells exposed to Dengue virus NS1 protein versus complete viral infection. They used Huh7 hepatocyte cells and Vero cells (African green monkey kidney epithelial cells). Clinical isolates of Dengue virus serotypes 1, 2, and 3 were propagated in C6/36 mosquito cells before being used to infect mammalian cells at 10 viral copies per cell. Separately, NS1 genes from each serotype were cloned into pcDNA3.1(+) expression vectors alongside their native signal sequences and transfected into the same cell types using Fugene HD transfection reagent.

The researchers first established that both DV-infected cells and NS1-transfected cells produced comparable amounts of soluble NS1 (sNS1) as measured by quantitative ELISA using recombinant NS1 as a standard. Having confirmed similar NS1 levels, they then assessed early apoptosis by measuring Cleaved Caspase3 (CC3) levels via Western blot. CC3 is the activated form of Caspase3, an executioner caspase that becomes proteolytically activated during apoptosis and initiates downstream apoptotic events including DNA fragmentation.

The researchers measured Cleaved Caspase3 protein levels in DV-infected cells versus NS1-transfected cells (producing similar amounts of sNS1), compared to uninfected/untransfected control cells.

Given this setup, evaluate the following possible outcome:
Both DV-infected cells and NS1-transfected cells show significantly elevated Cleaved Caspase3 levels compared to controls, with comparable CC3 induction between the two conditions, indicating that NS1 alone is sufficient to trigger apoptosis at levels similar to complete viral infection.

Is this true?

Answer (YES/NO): NO